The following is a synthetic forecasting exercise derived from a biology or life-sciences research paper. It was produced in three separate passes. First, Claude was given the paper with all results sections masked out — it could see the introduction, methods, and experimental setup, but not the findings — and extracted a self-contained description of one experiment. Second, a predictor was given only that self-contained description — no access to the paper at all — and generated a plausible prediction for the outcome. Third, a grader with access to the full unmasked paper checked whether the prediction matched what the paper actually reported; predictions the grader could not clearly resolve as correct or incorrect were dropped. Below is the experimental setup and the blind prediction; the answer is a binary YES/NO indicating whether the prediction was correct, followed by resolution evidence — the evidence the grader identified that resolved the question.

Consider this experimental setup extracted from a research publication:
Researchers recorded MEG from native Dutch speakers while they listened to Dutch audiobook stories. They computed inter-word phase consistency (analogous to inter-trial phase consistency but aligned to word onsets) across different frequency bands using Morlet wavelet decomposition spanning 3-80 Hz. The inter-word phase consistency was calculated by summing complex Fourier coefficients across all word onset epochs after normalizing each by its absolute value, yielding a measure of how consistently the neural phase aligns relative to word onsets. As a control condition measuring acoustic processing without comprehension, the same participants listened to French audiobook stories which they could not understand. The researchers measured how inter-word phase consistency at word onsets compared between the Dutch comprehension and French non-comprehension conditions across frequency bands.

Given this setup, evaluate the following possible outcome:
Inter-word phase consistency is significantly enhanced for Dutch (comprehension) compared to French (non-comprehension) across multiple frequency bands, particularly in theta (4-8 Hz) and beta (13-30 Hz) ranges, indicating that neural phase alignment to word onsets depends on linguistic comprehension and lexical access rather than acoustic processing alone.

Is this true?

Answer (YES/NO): NO